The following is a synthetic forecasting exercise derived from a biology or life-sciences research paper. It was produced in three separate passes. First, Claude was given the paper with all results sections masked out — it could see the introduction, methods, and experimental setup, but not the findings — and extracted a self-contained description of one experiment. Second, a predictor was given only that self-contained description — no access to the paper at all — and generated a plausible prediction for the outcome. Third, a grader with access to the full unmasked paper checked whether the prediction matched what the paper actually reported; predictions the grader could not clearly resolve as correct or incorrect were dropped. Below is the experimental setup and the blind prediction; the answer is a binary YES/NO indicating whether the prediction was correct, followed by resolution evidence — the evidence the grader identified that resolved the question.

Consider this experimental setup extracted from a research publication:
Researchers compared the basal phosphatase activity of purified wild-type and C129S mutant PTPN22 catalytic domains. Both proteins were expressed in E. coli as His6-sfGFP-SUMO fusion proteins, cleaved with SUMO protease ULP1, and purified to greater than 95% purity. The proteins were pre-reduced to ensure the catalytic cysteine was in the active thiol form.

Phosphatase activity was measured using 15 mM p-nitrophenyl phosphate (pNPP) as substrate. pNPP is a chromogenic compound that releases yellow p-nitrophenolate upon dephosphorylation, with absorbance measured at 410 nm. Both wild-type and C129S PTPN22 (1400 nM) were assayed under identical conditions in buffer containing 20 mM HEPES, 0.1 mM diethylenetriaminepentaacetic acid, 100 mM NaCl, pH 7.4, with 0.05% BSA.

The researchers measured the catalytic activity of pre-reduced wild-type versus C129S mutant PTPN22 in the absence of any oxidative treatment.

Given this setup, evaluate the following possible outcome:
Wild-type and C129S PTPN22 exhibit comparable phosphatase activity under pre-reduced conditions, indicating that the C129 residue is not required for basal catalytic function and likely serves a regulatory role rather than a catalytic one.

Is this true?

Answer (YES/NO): NO